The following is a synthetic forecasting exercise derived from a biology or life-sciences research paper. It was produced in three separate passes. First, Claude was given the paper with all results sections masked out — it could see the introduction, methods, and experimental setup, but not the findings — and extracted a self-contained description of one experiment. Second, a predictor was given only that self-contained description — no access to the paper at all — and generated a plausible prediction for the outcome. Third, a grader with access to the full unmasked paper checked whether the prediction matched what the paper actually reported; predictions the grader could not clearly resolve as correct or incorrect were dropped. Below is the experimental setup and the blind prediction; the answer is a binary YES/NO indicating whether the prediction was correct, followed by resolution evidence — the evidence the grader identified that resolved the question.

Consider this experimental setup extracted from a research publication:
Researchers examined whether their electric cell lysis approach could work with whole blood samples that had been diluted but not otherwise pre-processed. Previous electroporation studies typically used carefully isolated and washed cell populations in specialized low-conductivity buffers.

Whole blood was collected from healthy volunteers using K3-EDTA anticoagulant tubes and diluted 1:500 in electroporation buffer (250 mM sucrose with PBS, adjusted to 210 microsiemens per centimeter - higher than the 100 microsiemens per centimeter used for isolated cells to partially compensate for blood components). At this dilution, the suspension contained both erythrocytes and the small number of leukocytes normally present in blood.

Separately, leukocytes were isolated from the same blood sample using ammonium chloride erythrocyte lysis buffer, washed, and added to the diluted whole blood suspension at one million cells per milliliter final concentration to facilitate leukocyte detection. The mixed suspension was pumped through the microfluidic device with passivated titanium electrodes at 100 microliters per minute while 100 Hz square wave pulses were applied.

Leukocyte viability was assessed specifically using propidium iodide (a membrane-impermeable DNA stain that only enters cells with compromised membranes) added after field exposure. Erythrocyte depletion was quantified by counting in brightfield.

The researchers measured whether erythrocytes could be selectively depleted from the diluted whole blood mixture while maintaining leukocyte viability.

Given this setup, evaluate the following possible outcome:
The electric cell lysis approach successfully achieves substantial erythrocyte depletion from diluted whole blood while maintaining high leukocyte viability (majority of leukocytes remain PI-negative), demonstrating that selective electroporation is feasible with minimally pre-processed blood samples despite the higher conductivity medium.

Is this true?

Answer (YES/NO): YES